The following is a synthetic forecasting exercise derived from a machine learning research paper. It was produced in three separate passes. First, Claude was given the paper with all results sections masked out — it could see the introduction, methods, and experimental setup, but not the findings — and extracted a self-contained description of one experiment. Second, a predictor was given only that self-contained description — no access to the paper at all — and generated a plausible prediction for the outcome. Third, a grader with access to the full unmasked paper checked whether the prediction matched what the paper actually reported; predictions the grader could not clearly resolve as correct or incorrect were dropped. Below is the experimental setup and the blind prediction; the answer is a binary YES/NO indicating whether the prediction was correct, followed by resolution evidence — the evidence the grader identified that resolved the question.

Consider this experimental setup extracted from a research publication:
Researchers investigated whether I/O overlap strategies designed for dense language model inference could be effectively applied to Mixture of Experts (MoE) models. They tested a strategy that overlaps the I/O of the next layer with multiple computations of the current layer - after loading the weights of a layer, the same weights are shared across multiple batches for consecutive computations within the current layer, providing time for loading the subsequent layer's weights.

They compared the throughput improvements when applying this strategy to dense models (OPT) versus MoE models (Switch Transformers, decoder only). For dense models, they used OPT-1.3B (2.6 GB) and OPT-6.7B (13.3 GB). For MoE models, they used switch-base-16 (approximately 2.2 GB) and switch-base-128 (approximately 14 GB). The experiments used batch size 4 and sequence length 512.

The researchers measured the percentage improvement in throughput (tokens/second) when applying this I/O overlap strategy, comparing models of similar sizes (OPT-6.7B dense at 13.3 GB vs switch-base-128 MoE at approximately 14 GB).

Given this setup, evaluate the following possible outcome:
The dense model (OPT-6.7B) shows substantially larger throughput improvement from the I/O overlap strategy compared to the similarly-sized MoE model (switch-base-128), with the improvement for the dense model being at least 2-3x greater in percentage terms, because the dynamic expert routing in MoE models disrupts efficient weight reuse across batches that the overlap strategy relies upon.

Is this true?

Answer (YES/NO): NO